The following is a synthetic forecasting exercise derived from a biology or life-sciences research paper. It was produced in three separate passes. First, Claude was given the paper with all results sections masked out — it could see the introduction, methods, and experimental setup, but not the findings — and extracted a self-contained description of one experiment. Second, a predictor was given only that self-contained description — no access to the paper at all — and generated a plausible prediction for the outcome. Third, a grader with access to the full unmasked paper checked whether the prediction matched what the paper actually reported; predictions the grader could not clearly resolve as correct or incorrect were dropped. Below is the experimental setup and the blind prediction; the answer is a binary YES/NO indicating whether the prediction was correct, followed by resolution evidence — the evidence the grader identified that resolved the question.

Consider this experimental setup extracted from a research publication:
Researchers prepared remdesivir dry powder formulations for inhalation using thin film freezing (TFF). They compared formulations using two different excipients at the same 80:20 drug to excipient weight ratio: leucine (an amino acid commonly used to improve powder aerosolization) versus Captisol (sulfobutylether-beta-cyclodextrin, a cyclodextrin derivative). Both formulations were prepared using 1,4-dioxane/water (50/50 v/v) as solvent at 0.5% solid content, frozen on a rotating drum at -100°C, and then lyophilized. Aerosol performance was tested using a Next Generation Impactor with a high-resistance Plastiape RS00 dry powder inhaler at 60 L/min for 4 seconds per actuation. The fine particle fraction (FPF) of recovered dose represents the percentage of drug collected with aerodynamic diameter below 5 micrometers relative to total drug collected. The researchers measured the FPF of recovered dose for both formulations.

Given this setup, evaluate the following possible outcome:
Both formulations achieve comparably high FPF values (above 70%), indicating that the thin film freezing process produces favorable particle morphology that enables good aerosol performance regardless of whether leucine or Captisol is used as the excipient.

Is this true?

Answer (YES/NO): NO